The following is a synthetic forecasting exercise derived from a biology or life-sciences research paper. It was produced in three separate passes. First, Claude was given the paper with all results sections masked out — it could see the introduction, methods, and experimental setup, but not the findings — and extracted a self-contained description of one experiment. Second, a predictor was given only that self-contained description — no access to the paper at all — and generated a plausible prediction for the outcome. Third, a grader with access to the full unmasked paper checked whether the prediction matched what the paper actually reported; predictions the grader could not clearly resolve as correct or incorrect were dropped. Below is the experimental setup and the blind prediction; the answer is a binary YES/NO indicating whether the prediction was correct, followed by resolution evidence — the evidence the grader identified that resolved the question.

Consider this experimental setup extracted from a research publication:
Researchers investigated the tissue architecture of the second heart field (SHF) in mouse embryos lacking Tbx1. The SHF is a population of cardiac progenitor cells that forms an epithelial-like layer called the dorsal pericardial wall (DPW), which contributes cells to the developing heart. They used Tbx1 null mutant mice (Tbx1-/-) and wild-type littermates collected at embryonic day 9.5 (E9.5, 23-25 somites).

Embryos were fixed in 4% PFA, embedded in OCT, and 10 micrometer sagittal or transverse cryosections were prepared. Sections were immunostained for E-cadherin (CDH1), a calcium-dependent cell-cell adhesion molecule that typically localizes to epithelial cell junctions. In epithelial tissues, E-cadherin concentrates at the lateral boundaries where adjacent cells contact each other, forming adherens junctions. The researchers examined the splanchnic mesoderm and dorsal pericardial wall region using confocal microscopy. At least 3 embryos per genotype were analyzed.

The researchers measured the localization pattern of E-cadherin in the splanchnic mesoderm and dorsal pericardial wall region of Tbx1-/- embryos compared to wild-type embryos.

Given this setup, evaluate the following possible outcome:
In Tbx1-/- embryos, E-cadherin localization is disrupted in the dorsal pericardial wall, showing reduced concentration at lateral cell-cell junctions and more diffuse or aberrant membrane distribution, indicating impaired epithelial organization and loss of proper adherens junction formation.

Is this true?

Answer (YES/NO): YES